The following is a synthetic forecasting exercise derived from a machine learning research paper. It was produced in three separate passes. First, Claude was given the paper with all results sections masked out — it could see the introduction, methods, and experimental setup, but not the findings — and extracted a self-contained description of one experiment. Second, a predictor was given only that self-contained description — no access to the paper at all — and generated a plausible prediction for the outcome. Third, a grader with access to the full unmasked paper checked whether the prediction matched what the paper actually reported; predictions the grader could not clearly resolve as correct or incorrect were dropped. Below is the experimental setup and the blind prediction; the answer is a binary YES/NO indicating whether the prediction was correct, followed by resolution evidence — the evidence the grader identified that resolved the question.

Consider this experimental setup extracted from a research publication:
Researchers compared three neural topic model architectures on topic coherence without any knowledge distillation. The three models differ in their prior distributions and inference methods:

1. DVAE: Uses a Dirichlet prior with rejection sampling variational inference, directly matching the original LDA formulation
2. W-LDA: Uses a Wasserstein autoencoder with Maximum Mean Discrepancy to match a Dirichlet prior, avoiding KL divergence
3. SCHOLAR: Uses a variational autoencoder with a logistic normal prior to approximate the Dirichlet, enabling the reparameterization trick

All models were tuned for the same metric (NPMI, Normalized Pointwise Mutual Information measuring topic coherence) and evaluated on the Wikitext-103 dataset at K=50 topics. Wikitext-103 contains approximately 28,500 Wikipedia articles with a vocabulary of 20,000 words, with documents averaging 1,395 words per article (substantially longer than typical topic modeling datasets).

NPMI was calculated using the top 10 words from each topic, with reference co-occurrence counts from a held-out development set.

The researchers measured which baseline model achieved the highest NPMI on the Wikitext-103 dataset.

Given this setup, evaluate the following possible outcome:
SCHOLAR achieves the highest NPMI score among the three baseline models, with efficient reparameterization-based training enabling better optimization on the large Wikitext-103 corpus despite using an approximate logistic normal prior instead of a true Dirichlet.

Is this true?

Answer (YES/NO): NO